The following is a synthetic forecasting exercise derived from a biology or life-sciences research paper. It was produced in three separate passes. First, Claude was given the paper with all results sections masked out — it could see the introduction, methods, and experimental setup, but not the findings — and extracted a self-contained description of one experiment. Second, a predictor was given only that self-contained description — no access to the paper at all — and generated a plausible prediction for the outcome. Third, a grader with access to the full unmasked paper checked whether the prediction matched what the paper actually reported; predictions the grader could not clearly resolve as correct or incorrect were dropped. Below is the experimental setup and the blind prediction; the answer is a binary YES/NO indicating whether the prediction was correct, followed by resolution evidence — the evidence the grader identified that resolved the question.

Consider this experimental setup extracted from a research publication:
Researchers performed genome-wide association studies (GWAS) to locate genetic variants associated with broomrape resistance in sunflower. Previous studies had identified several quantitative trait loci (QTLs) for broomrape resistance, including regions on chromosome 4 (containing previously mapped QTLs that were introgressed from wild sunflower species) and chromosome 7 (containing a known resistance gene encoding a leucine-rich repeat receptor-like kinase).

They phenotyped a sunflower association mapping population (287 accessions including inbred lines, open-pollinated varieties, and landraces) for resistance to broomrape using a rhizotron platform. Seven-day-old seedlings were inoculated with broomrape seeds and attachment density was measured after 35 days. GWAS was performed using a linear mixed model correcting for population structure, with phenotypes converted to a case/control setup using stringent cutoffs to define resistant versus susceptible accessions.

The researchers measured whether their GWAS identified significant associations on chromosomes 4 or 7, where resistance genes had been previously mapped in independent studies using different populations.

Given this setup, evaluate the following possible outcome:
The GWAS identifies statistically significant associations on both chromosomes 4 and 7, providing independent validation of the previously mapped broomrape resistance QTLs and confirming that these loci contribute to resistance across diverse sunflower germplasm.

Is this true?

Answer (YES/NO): YES